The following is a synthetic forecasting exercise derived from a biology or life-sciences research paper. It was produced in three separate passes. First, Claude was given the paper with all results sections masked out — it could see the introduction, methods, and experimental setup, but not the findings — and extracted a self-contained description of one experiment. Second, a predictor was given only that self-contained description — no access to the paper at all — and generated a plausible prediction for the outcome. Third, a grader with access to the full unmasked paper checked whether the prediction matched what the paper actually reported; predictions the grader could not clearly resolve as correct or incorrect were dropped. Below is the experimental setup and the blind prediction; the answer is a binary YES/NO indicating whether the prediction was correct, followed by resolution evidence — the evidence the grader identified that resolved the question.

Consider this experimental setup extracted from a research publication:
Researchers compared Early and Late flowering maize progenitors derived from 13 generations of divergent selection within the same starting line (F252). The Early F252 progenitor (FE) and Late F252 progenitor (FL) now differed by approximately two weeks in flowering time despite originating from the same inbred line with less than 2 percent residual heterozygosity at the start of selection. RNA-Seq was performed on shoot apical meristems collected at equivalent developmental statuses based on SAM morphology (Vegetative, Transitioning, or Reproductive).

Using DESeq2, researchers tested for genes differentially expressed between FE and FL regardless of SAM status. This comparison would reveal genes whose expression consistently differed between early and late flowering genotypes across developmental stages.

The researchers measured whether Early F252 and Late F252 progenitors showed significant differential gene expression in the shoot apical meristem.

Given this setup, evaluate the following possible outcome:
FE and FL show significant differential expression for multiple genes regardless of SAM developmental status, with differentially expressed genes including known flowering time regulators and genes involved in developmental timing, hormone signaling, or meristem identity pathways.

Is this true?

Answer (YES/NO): YES